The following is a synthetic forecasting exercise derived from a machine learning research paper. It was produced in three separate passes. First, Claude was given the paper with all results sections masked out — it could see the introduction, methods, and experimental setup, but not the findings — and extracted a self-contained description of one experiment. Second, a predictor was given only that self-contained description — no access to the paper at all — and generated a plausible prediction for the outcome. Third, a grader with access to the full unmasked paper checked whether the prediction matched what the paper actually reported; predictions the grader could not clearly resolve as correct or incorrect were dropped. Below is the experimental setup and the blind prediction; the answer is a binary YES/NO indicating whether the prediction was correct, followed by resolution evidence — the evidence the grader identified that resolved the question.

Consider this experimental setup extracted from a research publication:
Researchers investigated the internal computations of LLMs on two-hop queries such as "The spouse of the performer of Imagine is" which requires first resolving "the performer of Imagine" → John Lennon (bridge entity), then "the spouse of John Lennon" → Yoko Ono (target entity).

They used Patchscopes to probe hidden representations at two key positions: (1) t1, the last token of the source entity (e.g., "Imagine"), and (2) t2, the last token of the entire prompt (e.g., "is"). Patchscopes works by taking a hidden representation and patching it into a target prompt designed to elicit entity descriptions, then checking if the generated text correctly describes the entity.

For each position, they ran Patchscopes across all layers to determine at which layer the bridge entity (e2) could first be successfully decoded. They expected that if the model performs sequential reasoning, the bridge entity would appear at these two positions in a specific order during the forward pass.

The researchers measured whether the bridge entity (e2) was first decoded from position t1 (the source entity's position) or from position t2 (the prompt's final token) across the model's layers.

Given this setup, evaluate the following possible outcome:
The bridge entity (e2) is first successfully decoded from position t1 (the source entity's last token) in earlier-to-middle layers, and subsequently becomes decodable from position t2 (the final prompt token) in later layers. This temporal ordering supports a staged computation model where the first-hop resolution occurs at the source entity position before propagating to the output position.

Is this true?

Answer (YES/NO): YES